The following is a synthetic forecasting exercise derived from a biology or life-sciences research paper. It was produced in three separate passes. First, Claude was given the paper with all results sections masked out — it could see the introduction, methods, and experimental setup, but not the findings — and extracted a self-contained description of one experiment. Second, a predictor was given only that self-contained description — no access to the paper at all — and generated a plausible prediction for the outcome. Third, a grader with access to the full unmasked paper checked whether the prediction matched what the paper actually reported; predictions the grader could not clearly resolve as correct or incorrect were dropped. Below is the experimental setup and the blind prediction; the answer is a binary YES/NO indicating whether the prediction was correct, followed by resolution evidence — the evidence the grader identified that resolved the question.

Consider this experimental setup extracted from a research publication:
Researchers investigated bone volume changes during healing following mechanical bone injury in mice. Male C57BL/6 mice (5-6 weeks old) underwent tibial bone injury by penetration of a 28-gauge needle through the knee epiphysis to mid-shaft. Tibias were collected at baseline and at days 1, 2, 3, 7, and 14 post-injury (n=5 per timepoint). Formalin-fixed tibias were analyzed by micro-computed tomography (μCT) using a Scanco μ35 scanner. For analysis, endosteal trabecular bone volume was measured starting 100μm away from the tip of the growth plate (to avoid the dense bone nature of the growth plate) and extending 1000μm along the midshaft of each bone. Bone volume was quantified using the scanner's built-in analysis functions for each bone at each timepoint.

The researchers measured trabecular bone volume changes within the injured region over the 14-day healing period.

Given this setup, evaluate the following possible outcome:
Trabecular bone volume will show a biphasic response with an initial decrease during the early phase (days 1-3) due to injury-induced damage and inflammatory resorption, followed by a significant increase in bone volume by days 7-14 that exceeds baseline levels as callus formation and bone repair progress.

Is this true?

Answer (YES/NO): NO